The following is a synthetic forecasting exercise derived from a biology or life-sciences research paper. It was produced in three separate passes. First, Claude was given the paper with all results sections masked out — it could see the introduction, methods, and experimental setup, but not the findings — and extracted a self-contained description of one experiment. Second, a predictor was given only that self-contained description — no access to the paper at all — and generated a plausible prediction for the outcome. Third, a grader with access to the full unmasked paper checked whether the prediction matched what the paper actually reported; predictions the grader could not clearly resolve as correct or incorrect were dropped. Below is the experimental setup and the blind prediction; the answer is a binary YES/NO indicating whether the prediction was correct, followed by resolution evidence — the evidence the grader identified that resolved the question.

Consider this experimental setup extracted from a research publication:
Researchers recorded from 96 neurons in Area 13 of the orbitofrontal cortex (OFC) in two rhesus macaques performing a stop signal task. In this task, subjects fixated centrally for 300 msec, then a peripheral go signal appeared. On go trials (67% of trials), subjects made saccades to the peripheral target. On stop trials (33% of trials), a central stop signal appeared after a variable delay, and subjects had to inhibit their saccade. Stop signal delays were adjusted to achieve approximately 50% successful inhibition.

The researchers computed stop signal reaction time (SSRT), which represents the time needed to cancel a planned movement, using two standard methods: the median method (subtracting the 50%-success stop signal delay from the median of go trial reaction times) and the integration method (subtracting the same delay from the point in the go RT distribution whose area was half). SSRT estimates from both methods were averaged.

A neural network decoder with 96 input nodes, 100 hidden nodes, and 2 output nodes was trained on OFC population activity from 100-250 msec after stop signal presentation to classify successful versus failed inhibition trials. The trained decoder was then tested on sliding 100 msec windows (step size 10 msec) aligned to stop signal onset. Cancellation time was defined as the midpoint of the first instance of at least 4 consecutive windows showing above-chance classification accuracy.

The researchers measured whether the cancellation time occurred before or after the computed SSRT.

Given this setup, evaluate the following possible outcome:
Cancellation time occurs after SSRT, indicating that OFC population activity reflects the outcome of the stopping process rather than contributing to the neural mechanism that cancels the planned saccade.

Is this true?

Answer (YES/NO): NO